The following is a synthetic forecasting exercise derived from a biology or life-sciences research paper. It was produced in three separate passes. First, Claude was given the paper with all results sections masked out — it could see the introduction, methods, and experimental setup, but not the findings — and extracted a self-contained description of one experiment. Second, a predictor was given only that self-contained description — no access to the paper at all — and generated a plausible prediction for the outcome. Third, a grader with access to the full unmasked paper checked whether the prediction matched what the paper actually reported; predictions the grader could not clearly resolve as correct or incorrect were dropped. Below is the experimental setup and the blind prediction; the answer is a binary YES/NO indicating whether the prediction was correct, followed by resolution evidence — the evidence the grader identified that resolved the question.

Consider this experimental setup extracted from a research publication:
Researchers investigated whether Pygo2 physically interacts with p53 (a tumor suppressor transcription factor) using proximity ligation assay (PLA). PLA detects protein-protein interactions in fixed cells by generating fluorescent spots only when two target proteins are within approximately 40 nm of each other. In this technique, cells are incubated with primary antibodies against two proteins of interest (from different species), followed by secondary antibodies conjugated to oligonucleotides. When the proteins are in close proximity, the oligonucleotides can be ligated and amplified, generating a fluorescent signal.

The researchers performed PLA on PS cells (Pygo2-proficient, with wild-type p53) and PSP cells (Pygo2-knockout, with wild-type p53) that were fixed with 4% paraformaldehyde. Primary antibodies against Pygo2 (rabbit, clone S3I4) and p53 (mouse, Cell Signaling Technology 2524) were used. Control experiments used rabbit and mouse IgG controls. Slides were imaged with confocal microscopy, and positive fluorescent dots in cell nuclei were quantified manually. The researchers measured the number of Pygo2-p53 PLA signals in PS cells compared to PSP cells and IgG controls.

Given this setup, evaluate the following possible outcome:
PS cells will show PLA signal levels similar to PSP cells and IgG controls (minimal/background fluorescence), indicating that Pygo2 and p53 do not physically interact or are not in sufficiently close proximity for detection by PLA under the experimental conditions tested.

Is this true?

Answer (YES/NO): NO